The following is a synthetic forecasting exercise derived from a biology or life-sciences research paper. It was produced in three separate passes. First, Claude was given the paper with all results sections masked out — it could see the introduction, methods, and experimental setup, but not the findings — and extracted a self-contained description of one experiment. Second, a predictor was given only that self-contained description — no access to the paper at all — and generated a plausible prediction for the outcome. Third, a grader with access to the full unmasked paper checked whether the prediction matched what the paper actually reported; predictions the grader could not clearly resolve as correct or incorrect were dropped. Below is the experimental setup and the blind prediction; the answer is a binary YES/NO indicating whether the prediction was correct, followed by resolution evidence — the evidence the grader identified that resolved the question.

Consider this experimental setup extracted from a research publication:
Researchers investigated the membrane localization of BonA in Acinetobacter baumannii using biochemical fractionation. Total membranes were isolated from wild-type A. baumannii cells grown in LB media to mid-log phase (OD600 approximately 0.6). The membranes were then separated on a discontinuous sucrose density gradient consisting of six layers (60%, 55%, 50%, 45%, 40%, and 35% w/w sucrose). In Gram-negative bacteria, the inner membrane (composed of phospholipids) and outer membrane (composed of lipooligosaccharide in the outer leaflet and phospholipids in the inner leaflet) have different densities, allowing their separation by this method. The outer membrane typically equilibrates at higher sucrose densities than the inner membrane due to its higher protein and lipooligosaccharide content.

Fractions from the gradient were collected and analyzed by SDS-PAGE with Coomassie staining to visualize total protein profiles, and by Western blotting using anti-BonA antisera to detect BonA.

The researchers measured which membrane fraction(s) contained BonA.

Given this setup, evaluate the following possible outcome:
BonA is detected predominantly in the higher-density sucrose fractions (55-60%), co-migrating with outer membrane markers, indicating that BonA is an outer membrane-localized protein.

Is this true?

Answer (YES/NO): YES